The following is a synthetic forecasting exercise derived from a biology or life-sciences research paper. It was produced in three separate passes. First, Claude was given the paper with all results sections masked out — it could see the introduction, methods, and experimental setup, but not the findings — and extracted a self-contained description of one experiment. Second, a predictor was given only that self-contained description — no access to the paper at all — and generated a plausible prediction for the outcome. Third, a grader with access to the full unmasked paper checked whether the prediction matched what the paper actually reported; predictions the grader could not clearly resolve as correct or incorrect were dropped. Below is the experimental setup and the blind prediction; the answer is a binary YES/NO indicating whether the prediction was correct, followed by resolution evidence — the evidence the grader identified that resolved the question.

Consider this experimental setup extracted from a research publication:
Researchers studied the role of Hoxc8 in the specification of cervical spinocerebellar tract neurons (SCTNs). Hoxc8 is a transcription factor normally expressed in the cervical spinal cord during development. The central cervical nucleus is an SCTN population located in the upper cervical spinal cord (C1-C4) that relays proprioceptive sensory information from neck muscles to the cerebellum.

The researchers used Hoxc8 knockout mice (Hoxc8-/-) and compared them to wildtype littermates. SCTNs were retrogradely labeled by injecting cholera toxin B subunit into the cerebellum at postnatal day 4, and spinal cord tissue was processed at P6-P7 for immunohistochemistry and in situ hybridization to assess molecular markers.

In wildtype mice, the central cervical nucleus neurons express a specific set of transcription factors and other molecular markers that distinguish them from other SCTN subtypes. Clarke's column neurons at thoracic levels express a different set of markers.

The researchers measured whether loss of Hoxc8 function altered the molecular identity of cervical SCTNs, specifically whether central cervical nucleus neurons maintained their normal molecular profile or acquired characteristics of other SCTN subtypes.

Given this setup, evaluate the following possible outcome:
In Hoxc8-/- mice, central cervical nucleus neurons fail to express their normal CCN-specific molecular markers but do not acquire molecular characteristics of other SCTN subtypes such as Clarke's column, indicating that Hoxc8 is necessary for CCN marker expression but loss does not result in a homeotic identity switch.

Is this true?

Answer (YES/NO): NO